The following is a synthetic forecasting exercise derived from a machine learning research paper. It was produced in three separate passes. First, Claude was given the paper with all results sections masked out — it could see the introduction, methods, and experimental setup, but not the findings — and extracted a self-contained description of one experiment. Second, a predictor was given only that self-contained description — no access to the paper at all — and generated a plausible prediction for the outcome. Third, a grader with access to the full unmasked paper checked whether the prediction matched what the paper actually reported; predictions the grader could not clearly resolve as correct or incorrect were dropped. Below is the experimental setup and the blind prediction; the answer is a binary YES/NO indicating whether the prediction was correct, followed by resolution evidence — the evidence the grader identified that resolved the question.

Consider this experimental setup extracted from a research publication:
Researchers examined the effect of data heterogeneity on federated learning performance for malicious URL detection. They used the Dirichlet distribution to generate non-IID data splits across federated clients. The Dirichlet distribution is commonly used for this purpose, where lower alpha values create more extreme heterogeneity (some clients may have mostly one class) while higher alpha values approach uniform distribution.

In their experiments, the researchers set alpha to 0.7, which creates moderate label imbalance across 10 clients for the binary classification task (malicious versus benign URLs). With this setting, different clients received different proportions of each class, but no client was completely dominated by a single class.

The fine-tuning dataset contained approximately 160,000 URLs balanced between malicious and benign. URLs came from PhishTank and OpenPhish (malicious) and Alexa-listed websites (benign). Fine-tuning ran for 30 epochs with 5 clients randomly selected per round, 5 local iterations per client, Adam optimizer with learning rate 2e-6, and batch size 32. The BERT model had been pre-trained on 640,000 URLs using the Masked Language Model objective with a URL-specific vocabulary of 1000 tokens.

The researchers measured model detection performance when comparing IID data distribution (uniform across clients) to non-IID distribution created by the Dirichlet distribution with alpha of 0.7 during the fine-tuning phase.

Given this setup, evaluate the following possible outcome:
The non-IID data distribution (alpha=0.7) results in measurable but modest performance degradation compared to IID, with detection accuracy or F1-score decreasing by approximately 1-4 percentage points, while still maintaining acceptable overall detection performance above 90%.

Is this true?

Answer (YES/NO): NO